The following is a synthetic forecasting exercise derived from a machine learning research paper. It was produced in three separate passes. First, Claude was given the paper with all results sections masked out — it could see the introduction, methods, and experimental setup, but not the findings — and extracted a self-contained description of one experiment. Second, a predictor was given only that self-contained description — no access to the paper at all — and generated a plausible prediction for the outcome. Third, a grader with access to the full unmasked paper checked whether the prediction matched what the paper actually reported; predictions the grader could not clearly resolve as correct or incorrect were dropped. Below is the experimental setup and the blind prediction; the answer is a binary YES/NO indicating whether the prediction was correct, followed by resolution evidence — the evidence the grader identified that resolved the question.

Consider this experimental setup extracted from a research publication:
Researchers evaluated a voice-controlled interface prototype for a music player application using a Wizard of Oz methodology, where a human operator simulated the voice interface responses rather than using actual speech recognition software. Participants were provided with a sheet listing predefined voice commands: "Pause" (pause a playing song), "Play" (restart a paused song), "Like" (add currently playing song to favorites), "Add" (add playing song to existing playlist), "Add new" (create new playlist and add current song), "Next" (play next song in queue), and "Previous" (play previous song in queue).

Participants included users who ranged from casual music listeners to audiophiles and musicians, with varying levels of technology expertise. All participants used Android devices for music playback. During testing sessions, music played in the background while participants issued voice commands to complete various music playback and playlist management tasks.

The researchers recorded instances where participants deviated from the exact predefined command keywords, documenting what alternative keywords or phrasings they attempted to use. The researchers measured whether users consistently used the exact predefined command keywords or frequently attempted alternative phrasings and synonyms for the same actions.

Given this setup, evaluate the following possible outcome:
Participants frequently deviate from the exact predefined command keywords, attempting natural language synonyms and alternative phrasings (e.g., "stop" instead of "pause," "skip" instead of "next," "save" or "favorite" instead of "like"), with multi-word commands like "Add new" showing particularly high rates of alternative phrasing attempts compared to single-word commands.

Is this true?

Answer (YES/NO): NO